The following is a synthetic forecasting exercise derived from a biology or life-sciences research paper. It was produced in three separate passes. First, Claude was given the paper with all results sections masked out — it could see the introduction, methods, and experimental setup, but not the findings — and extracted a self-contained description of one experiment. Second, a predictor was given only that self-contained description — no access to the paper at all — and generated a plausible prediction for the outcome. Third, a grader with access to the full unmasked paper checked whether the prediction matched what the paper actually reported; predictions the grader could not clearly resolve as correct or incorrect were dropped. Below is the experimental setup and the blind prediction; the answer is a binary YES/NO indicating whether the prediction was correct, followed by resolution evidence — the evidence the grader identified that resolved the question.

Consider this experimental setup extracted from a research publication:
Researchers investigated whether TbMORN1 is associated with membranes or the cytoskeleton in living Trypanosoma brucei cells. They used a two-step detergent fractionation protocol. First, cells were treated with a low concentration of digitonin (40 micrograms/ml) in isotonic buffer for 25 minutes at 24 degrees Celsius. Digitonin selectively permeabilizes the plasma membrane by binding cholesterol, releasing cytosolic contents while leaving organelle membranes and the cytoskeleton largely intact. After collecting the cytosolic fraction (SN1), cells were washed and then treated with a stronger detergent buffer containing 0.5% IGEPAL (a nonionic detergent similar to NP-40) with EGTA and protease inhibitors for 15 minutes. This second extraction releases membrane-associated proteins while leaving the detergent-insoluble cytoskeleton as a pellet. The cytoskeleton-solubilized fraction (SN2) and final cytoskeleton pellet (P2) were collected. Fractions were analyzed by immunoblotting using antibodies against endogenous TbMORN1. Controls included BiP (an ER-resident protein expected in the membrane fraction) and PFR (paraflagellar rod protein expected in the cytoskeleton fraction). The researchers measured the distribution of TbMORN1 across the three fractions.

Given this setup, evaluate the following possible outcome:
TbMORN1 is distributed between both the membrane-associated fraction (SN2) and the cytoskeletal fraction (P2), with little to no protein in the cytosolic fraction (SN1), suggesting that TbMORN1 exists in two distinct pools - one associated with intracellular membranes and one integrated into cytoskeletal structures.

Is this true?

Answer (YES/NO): NO